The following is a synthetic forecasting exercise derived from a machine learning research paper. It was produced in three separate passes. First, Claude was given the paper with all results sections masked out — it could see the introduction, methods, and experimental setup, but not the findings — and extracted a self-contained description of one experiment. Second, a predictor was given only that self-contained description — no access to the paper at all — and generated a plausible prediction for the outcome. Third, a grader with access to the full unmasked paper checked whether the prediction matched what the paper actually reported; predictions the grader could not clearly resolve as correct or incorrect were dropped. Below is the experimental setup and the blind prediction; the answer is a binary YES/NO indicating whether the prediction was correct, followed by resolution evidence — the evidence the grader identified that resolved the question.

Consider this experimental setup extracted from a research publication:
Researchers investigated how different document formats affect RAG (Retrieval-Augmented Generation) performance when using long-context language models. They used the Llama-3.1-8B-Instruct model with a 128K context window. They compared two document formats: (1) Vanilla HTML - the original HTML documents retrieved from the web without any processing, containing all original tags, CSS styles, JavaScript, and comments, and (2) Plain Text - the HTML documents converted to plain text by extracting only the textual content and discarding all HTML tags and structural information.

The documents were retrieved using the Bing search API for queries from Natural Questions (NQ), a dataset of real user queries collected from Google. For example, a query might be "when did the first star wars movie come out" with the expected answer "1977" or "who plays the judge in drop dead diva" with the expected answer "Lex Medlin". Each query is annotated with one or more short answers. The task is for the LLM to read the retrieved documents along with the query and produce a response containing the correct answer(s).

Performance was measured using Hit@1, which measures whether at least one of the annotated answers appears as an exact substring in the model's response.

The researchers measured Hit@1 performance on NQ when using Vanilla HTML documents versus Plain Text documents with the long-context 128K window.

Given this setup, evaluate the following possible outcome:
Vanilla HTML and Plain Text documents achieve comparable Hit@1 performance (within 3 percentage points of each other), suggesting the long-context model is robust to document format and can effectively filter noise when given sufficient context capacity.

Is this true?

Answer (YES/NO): NO